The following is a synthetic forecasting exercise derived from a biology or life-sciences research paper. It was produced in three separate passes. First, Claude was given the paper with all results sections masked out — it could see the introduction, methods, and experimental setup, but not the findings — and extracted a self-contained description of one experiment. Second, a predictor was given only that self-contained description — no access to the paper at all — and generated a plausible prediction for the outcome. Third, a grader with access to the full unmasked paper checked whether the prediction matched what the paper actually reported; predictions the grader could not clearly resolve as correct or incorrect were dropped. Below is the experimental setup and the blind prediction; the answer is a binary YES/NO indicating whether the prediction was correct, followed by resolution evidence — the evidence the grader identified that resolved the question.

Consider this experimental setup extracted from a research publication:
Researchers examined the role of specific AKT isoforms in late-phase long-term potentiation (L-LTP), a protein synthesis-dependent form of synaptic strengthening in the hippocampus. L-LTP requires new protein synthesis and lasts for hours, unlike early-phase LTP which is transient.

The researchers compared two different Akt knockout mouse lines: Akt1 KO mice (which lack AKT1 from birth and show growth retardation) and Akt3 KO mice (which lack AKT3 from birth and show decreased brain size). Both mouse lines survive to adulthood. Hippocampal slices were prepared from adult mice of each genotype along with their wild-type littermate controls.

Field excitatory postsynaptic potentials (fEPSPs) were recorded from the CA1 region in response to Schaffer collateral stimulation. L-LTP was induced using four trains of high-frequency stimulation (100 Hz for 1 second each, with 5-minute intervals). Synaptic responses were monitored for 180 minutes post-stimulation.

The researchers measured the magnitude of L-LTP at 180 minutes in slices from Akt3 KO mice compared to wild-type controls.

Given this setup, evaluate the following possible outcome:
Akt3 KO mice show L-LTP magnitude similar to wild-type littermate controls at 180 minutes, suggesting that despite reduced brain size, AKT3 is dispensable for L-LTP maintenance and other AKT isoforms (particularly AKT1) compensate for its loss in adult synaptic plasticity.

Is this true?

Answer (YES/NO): YES